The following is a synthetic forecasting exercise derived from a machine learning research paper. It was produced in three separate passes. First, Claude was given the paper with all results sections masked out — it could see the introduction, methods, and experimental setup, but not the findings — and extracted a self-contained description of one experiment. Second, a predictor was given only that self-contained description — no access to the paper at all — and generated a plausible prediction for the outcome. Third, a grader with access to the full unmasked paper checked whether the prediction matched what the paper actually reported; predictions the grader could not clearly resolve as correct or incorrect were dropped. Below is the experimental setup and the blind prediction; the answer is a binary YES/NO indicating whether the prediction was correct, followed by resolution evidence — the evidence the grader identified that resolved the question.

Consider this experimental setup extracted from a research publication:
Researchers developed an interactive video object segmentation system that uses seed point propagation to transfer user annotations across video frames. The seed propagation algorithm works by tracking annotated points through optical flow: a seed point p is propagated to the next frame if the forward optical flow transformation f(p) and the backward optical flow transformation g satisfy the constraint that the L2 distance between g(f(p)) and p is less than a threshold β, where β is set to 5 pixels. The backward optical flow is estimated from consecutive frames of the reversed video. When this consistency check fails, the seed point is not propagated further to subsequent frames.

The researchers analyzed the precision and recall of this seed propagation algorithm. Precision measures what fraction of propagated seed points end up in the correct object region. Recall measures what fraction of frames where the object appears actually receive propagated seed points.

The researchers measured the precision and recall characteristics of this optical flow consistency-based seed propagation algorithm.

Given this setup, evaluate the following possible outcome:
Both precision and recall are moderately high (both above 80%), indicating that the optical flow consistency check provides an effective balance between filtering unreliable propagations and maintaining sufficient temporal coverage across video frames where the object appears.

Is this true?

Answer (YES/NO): NO